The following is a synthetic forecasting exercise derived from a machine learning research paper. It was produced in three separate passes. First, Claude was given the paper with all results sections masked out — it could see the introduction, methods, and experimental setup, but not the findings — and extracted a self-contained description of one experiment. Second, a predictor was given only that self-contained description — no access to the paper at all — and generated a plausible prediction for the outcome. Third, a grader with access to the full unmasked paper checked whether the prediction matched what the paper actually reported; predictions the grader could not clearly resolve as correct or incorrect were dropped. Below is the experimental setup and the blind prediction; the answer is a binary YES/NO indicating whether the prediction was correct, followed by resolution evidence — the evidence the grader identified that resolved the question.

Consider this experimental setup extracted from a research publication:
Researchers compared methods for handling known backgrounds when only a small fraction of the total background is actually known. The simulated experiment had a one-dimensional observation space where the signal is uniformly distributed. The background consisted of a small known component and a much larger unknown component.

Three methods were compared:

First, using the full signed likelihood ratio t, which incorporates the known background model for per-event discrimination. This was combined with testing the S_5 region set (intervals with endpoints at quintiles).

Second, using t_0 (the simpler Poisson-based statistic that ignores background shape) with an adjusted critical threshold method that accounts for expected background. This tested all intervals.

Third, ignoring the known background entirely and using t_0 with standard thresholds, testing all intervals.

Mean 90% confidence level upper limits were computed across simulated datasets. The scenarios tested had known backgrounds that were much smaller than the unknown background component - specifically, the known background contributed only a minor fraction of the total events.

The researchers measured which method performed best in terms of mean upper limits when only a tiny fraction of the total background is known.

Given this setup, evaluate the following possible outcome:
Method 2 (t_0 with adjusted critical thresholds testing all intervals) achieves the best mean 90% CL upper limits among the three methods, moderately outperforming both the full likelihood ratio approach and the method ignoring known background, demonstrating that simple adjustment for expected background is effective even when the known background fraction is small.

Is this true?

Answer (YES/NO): NO